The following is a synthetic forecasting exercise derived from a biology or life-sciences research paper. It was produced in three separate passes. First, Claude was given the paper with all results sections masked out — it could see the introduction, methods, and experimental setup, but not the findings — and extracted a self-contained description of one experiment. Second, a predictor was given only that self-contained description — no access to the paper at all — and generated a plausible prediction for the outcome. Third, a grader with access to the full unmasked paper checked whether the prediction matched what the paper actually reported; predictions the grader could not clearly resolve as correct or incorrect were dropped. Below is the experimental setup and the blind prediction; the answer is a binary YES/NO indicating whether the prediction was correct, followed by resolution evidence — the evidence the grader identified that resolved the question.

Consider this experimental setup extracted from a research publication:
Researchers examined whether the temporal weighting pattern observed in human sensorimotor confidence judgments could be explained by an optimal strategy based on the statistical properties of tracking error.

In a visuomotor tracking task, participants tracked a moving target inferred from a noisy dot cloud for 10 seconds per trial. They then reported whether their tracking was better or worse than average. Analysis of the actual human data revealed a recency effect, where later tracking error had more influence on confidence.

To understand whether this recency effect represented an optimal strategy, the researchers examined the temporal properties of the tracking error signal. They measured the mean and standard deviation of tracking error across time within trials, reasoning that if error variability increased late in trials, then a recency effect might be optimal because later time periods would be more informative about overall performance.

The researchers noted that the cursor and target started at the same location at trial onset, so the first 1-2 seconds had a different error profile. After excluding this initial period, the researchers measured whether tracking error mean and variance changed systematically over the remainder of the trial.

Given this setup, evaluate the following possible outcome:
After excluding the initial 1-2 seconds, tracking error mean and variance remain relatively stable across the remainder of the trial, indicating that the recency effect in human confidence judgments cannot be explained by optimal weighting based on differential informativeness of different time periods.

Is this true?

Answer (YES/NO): YES